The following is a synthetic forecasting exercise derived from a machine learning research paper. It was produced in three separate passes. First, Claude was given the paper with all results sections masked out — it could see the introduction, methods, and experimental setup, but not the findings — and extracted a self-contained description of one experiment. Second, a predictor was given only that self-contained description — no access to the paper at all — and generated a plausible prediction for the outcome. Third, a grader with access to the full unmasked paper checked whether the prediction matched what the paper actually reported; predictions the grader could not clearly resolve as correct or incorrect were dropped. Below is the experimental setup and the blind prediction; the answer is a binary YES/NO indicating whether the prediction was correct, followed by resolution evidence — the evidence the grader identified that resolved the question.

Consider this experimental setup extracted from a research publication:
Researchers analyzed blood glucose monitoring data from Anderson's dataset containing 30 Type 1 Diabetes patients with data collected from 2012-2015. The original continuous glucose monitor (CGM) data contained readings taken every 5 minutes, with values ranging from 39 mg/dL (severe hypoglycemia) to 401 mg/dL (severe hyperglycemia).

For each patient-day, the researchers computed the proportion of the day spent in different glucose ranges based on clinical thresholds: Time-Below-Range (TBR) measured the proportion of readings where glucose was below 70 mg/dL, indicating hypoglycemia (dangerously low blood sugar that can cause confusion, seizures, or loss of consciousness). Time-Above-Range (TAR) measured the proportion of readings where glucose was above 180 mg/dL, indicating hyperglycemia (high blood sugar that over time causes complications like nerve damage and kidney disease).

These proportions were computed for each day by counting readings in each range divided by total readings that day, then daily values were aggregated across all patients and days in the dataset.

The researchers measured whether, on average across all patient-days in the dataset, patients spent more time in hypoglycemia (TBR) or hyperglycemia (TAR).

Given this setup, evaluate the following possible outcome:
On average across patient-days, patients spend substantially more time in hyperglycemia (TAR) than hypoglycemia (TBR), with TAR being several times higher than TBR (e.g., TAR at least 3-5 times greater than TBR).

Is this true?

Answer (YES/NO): YES